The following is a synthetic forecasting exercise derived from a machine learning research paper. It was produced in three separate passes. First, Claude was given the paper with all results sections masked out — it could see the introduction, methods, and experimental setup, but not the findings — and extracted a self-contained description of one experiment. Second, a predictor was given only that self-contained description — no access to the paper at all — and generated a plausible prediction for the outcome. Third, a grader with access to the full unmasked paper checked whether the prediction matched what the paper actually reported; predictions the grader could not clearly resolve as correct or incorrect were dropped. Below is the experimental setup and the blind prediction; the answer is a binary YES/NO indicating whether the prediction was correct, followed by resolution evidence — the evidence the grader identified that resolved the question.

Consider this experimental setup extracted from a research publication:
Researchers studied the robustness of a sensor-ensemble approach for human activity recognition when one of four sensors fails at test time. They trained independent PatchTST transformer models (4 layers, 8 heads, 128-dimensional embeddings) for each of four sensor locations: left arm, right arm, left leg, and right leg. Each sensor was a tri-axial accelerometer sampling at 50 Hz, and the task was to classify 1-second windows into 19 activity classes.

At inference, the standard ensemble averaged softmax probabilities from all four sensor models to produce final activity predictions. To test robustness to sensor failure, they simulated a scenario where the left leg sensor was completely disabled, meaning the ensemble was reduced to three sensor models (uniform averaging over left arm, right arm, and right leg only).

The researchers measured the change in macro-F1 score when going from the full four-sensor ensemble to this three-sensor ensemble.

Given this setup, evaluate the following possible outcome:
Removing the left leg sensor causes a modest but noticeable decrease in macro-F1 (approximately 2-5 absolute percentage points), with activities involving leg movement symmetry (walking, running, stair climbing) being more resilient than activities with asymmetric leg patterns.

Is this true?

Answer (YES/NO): NO